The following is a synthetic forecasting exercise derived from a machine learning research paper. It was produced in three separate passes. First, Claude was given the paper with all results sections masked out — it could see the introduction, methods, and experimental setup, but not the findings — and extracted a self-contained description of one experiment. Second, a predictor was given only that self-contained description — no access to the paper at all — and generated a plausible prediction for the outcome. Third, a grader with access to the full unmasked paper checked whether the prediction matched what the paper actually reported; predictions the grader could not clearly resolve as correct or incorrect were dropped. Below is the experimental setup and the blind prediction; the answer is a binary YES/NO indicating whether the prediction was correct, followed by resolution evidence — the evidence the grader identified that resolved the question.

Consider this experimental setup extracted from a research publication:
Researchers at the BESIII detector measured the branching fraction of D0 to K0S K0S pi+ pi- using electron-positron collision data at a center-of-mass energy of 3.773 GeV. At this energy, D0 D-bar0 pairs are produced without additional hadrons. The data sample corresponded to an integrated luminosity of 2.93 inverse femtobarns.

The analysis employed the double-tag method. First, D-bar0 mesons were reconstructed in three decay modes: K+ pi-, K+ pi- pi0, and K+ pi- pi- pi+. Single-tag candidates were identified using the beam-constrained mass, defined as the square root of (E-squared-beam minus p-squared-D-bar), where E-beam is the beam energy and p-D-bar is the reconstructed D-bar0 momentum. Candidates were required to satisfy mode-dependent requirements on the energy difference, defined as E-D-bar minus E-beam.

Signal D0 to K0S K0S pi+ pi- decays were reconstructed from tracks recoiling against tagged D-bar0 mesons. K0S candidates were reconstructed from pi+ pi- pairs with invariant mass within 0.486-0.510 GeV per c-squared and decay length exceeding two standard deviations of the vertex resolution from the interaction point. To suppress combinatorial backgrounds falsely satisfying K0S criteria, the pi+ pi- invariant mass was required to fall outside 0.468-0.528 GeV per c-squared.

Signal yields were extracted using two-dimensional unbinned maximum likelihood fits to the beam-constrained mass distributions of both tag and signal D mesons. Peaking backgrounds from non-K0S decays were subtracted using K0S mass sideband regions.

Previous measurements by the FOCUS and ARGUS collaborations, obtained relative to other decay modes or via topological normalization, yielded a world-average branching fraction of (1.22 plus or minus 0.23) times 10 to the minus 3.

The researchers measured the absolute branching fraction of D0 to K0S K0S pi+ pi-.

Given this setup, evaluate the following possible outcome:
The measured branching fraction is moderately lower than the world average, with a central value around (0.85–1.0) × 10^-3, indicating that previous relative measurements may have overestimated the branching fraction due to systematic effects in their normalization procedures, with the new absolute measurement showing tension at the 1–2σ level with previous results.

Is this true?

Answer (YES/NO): NO